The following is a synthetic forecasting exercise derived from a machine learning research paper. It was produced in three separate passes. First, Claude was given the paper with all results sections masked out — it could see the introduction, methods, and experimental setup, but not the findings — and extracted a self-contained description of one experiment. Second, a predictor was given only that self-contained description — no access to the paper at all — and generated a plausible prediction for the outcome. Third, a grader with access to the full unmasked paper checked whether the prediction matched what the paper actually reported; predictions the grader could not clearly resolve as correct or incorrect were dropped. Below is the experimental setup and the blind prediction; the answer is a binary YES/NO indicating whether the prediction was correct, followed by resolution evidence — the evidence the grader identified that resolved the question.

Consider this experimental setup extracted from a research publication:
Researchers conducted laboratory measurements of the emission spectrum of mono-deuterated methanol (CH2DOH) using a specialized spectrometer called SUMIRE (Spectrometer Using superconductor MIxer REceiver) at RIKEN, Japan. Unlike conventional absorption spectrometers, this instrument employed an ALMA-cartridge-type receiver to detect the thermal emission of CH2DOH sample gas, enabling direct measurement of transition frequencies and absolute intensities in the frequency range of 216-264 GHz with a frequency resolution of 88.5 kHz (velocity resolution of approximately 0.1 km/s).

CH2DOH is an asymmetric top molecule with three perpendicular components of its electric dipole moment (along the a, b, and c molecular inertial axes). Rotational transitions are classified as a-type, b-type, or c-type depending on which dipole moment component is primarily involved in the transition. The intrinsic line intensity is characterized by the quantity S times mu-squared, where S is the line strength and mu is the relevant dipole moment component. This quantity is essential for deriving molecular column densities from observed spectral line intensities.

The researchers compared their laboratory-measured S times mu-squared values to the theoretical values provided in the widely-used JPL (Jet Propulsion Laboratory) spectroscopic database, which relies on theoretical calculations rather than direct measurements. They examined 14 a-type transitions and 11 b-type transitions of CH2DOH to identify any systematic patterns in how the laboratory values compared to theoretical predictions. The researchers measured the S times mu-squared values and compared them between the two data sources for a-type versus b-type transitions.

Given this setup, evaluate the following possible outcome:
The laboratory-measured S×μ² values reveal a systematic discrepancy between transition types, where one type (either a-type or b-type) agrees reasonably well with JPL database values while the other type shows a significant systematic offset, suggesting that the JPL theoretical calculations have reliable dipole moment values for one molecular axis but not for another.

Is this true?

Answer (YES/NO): NO